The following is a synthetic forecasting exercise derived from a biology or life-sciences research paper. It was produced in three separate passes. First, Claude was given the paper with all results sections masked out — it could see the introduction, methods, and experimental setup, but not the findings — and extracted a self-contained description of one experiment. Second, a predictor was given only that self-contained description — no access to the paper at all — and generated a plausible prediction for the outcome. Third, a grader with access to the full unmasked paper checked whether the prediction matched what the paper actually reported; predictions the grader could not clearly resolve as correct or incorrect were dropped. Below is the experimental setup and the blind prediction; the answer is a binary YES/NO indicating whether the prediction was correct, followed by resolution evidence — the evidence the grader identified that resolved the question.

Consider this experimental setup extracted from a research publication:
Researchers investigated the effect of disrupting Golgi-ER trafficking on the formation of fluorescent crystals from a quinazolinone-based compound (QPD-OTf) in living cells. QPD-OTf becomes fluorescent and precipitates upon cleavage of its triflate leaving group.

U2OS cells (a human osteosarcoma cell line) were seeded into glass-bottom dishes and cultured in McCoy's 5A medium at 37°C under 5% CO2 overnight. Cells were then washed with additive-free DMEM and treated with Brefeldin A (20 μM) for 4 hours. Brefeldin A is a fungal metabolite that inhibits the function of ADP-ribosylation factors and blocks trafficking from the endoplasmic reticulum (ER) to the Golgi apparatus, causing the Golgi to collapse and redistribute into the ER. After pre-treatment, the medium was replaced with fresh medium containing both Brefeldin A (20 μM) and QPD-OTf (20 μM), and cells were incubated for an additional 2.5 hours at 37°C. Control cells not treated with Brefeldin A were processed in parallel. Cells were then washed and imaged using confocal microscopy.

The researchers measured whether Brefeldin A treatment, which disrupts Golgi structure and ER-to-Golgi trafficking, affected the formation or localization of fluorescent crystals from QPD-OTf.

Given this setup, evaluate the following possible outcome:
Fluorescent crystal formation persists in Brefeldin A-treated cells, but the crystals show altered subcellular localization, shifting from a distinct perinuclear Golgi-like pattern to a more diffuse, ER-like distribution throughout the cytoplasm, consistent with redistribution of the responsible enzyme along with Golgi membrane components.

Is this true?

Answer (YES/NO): NO